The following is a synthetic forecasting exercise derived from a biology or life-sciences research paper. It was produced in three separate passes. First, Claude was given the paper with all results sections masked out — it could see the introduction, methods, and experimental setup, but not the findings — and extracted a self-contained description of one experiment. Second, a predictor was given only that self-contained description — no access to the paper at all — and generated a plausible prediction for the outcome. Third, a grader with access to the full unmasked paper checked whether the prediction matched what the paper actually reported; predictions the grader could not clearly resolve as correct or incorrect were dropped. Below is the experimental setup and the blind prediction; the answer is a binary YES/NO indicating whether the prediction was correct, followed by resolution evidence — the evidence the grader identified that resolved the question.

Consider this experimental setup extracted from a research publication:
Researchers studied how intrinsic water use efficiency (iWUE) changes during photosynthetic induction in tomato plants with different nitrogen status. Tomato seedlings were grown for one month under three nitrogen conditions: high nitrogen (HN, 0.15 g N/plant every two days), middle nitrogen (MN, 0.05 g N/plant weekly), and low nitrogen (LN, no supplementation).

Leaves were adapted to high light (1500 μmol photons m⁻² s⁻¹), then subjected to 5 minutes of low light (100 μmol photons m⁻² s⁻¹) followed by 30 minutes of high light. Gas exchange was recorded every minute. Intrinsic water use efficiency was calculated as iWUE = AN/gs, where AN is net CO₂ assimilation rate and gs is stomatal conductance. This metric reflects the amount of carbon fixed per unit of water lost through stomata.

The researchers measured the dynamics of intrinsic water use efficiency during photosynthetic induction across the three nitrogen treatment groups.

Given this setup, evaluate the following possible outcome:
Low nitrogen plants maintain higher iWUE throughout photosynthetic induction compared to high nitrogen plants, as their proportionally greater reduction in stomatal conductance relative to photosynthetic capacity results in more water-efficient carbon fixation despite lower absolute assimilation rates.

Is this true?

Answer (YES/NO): NO